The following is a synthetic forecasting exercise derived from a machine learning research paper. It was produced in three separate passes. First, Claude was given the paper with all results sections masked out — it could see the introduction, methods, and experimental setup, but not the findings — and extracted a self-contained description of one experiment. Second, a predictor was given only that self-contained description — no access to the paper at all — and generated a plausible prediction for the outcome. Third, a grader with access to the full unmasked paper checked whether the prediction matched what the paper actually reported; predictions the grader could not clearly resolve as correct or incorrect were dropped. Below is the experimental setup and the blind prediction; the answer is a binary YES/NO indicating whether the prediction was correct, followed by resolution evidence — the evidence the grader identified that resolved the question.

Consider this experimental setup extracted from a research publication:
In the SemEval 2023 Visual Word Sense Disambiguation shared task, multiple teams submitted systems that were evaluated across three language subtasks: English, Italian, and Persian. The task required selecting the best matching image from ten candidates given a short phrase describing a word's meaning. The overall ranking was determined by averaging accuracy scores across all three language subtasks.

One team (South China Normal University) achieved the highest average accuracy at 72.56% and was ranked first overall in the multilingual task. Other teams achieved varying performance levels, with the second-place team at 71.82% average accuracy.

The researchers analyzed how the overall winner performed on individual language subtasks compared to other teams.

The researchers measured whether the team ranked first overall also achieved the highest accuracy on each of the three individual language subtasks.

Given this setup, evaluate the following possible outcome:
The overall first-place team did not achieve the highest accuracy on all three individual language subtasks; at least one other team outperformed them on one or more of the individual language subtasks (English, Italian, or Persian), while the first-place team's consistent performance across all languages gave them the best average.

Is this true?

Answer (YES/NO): YES